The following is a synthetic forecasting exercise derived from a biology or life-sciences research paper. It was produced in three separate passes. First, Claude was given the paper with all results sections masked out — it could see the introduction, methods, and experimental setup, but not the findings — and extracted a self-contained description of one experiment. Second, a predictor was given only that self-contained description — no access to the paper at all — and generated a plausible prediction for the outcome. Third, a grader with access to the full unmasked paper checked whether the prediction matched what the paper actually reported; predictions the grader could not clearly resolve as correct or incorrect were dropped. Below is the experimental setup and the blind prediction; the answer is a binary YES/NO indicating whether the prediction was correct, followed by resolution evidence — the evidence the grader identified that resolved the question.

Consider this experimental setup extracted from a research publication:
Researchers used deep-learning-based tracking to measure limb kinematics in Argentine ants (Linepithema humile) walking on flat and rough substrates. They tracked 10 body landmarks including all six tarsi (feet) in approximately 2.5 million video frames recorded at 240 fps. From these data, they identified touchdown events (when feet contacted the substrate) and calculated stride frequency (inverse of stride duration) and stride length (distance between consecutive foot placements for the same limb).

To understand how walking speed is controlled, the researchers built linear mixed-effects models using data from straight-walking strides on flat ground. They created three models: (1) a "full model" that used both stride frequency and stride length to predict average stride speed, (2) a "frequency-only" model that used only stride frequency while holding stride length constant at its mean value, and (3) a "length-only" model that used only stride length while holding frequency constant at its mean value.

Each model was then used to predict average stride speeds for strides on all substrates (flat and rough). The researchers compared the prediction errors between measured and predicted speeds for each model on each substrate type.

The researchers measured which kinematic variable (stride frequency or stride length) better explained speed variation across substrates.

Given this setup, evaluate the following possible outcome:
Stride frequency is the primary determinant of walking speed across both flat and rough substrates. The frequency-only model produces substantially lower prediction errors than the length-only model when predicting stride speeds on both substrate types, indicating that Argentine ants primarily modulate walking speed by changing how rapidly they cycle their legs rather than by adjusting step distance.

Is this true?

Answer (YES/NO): YES